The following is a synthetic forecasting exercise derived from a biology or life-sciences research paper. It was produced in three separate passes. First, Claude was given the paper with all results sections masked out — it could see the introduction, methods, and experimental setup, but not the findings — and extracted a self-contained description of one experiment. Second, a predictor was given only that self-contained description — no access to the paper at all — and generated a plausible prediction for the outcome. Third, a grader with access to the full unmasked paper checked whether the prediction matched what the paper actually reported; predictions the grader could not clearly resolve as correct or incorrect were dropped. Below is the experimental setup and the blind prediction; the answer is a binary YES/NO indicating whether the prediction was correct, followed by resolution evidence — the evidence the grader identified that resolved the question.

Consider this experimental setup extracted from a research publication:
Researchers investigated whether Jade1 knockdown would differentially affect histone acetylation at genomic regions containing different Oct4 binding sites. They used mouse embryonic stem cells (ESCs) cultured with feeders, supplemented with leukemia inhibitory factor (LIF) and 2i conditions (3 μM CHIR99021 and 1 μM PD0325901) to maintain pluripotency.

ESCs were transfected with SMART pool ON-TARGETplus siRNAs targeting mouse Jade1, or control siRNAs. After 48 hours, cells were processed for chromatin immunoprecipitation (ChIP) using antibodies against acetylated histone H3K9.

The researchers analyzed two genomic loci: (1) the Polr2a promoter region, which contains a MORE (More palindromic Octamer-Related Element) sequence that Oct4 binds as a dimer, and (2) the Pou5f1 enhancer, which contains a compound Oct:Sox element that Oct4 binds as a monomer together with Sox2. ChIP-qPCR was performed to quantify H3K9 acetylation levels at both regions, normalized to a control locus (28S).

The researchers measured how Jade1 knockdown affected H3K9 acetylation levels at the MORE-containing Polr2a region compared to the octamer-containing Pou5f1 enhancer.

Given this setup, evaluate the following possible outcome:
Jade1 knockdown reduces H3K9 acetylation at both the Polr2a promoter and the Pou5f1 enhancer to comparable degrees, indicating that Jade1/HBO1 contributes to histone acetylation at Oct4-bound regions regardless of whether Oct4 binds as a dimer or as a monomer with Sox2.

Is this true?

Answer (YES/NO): NO